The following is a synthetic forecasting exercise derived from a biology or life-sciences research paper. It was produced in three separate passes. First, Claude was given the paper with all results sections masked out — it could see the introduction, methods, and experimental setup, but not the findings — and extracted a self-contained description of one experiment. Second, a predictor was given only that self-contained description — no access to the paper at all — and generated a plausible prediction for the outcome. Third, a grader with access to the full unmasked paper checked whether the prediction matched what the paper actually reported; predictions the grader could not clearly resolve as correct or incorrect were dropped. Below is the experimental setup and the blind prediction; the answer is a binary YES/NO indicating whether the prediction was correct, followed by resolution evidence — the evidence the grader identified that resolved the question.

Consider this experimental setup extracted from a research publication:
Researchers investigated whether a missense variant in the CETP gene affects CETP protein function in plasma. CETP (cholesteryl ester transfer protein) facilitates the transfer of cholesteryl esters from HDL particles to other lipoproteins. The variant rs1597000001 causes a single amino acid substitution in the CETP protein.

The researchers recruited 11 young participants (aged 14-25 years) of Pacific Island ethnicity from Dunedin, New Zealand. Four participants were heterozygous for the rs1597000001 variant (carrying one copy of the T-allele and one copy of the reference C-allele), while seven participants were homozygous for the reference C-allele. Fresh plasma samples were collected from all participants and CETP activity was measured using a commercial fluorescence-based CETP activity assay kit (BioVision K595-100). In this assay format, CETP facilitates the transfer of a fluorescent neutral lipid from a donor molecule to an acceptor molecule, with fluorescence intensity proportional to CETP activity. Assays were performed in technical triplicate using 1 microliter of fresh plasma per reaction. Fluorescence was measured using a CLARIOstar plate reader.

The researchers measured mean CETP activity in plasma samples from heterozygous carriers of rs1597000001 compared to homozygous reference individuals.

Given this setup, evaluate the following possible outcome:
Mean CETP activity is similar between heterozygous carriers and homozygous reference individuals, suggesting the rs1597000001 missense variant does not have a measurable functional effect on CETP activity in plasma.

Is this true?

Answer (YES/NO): NO